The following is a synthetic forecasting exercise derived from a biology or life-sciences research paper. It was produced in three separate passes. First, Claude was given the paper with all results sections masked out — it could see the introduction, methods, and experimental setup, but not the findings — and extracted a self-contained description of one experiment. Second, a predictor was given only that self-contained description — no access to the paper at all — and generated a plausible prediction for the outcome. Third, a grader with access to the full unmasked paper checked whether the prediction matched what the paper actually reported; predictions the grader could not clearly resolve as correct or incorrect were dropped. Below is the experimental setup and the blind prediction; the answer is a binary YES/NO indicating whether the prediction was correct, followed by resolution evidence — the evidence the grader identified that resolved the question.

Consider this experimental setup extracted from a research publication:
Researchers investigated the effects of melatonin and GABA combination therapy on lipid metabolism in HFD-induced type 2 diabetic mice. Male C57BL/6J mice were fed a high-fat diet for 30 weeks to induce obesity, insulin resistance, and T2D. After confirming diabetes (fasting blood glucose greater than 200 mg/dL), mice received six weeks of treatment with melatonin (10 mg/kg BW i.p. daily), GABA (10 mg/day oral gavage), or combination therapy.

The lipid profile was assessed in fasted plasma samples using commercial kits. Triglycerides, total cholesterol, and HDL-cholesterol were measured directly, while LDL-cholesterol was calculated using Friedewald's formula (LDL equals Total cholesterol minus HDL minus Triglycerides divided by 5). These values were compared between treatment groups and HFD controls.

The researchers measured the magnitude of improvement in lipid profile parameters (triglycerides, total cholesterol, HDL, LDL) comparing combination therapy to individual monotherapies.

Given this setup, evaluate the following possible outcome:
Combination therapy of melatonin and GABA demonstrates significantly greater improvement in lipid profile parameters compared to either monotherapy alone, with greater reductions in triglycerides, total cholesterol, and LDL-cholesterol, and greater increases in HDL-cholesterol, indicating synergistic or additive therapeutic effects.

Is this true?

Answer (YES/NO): NO